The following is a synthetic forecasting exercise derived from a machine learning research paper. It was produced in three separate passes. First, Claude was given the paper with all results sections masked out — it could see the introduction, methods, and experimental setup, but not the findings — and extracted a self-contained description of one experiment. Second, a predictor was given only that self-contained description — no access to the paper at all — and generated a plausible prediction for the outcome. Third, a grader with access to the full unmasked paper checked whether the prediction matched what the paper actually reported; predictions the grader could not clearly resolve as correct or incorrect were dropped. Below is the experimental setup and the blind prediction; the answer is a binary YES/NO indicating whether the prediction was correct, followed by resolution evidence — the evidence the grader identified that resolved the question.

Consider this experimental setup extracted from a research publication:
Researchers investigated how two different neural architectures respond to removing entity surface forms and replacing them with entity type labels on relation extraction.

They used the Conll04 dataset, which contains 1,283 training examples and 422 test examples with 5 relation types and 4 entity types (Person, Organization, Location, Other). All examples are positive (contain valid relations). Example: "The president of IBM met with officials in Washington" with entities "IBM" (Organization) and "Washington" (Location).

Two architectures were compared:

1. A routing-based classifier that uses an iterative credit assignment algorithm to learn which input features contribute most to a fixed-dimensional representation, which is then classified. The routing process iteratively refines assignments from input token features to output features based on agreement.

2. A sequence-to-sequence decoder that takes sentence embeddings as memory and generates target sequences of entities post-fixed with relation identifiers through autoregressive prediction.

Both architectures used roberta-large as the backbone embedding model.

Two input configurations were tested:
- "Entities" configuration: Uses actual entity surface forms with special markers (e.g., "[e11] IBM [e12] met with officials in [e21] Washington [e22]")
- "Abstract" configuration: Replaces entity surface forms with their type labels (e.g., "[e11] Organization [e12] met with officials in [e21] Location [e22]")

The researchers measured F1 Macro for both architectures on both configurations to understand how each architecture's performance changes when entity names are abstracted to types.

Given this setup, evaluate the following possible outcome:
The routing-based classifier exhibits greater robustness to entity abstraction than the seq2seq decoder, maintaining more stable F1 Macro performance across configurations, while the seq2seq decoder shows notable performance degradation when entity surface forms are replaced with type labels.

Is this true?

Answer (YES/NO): NO